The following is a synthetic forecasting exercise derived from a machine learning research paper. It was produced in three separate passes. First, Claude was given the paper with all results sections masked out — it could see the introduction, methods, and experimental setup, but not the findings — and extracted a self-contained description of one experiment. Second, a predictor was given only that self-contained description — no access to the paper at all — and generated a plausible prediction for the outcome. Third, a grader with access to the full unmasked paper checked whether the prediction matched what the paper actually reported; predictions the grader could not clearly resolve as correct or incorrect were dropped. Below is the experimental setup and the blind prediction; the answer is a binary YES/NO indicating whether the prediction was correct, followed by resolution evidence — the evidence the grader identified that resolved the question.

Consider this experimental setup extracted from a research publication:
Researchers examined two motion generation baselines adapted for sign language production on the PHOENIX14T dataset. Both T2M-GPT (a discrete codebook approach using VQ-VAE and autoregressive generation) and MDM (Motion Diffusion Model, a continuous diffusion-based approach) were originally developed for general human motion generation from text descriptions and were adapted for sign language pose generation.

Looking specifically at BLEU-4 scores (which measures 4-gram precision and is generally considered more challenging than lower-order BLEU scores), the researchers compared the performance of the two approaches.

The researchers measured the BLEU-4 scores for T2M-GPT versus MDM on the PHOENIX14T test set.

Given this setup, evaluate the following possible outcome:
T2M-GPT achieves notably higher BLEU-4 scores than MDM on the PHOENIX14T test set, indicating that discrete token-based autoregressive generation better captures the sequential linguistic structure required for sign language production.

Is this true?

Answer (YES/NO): NO